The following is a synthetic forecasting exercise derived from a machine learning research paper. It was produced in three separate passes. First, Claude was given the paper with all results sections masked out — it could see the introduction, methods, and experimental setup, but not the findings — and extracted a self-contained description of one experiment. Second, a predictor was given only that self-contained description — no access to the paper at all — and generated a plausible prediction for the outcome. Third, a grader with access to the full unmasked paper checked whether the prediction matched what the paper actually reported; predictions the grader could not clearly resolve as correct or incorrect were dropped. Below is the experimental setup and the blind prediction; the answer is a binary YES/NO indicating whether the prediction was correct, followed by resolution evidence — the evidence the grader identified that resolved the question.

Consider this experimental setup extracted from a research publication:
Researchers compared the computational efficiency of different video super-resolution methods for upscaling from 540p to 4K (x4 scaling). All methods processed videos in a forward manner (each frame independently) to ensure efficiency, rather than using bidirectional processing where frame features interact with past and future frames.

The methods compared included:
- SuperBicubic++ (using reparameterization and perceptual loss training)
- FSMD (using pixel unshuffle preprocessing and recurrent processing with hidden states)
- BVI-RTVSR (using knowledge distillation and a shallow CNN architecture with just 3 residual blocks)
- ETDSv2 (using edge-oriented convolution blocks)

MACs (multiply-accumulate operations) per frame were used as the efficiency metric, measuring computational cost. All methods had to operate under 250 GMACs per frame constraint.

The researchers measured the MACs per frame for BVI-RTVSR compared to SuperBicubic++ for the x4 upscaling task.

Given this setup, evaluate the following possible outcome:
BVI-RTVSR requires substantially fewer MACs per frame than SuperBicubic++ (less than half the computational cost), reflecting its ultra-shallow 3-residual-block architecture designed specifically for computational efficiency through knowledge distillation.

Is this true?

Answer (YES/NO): YES